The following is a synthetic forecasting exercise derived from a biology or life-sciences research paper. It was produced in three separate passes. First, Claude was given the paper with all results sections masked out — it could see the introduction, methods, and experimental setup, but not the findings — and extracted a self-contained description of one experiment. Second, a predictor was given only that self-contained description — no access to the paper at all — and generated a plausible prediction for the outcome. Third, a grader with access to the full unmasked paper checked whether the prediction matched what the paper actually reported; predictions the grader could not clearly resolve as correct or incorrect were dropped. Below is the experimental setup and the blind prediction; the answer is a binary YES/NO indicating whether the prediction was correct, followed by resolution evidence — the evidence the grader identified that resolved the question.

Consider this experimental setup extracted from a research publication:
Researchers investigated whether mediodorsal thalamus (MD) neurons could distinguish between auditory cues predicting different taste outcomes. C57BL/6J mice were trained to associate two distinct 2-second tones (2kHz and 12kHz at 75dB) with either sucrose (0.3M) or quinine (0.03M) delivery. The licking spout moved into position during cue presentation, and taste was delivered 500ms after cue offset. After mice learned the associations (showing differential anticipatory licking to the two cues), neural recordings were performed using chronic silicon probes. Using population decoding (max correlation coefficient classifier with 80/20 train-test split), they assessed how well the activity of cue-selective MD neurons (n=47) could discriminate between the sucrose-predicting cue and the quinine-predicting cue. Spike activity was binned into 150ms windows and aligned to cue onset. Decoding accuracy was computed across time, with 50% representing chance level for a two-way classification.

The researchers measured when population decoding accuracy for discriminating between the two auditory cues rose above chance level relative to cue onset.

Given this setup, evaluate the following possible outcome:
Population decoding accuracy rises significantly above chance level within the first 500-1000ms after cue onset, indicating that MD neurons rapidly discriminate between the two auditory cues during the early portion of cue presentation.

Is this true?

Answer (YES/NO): YES